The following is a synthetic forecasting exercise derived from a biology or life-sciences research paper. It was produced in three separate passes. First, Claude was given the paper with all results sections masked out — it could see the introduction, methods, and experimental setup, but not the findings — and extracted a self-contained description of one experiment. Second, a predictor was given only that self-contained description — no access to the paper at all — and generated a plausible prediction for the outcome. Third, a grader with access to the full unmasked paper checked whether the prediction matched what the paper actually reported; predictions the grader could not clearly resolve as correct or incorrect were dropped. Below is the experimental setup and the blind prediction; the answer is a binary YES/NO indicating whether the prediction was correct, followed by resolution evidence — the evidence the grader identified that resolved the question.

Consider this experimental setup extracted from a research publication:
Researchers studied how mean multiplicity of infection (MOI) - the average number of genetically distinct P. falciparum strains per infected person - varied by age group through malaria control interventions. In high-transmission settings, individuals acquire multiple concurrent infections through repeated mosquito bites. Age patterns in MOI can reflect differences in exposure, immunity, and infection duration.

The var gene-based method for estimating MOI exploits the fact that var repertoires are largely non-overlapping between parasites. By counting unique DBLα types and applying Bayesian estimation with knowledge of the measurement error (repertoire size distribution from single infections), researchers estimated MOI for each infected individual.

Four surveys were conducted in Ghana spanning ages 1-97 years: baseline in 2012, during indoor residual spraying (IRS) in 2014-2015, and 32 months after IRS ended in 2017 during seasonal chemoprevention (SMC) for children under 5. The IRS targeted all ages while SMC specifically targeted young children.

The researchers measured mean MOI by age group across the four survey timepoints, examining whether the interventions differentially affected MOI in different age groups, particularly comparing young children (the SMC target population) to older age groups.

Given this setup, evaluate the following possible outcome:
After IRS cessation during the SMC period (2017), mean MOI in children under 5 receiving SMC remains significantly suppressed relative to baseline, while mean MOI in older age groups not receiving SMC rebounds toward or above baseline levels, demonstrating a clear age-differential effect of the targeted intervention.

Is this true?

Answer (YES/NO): NO